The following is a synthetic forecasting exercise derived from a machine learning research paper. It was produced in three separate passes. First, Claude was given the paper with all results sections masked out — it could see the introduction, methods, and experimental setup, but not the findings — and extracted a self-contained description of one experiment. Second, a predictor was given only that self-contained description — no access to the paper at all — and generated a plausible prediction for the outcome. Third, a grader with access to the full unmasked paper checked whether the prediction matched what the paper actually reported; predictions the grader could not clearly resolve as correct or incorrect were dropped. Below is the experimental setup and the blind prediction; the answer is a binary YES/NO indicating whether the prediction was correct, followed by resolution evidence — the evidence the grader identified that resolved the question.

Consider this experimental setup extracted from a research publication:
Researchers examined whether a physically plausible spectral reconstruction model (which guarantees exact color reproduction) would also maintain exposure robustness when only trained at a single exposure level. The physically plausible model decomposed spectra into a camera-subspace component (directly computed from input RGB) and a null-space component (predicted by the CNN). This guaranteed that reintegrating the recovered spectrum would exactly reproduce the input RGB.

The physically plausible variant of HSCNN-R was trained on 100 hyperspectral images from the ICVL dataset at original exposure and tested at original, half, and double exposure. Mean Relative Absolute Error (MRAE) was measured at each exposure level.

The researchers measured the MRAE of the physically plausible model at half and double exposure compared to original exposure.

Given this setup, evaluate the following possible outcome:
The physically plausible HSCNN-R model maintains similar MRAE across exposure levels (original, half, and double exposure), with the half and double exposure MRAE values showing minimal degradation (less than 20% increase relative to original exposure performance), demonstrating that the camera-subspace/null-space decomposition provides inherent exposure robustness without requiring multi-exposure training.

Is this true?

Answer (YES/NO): NO